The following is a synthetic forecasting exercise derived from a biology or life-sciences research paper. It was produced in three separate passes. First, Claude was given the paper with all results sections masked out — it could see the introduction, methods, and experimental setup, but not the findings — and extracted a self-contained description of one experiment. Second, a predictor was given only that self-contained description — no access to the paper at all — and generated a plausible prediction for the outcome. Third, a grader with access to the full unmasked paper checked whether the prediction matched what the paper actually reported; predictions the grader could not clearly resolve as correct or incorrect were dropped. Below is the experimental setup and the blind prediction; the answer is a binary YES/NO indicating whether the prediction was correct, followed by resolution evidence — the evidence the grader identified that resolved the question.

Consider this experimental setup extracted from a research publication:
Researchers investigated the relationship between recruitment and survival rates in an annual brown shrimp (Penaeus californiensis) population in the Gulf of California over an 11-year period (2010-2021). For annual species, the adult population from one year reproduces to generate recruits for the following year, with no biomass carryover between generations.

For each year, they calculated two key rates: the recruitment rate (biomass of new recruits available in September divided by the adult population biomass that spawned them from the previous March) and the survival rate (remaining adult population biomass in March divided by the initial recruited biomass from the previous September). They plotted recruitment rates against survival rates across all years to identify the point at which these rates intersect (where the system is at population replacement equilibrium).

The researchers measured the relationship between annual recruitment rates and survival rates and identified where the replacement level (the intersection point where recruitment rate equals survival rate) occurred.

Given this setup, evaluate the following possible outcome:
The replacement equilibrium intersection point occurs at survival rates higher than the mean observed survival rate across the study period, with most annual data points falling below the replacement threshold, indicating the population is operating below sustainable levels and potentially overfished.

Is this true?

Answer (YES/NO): NO